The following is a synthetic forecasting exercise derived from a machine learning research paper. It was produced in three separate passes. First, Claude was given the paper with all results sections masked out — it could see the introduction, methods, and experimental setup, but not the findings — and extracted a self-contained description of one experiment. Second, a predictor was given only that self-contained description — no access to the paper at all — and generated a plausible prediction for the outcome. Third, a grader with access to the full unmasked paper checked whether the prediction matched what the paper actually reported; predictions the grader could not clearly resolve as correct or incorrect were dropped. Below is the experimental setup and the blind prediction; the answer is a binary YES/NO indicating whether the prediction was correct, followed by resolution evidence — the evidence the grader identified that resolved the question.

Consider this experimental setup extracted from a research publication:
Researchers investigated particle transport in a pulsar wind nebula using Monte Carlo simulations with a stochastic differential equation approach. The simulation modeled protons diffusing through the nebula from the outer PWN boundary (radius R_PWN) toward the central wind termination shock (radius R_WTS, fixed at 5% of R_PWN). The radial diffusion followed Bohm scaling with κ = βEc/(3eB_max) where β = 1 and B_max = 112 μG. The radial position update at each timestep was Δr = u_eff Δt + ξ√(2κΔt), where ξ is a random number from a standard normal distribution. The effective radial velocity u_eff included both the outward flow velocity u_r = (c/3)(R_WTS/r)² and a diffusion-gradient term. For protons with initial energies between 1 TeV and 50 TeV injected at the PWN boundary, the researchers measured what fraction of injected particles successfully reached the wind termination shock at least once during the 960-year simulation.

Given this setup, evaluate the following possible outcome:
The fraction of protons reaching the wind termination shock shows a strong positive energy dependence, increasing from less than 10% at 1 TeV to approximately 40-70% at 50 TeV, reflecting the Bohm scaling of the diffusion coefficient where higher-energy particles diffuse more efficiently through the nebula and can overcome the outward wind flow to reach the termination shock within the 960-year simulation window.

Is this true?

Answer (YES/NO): NO